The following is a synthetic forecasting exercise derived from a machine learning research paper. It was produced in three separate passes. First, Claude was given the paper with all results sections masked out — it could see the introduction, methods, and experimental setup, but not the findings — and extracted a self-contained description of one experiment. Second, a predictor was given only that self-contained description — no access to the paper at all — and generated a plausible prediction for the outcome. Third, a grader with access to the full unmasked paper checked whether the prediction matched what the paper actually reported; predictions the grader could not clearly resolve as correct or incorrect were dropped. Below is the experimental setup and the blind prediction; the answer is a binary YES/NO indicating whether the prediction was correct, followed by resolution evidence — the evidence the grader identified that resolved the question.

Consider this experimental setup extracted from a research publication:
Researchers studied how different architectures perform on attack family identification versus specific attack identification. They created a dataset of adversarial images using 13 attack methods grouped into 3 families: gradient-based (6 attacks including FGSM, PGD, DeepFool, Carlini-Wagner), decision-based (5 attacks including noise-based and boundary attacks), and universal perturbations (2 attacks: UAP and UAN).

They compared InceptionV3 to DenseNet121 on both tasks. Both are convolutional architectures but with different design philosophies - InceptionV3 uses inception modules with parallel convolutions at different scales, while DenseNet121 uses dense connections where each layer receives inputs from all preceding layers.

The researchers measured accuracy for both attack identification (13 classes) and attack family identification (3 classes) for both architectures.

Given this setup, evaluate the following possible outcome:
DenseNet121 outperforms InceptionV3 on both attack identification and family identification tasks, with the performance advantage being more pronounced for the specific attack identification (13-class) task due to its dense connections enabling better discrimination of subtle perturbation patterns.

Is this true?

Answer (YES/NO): YES